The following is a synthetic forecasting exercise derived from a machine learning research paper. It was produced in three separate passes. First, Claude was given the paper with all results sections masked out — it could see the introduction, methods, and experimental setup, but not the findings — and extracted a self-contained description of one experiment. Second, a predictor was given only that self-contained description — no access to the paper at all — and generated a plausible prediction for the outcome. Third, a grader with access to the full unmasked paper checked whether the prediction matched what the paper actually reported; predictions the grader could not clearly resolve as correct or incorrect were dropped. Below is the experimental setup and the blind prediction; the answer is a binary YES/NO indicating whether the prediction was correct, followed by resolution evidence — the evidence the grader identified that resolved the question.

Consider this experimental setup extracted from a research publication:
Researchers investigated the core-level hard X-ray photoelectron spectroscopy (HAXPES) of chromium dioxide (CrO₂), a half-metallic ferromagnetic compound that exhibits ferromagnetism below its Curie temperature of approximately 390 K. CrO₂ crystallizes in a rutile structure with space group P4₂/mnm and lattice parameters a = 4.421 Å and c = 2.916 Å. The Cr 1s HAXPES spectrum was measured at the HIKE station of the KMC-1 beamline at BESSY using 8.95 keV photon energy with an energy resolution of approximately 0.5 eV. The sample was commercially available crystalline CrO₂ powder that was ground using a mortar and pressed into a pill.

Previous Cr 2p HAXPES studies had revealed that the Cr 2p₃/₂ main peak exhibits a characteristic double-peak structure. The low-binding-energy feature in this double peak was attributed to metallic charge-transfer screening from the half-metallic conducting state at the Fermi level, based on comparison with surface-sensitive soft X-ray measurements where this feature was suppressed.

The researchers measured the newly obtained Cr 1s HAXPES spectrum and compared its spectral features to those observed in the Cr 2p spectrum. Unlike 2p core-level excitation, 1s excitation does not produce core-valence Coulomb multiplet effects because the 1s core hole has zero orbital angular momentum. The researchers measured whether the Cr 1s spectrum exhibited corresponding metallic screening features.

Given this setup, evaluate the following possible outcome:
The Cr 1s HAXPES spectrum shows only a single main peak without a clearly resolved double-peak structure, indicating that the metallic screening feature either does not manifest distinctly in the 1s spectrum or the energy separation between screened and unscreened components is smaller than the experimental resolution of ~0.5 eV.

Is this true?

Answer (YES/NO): NO